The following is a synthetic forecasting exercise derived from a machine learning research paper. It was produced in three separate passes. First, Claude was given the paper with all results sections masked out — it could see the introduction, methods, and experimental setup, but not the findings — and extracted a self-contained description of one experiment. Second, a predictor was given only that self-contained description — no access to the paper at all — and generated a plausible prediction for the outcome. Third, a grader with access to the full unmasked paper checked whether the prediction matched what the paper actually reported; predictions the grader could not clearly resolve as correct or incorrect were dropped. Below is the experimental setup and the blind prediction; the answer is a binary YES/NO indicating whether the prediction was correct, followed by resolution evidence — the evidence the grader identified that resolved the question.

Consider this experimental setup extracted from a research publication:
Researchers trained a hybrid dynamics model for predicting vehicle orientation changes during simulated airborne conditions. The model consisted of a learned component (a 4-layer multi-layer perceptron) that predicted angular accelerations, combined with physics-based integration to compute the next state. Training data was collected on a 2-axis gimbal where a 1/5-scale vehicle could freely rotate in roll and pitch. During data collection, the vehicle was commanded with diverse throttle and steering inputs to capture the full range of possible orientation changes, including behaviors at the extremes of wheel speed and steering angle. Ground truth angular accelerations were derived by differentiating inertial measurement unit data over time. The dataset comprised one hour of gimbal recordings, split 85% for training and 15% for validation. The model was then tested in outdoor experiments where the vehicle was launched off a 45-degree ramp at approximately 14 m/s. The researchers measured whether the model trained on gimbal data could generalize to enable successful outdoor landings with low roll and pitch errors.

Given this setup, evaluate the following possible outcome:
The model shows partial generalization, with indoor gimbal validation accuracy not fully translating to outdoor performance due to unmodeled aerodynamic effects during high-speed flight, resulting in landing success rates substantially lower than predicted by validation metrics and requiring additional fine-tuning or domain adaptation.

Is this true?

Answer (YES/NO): NO